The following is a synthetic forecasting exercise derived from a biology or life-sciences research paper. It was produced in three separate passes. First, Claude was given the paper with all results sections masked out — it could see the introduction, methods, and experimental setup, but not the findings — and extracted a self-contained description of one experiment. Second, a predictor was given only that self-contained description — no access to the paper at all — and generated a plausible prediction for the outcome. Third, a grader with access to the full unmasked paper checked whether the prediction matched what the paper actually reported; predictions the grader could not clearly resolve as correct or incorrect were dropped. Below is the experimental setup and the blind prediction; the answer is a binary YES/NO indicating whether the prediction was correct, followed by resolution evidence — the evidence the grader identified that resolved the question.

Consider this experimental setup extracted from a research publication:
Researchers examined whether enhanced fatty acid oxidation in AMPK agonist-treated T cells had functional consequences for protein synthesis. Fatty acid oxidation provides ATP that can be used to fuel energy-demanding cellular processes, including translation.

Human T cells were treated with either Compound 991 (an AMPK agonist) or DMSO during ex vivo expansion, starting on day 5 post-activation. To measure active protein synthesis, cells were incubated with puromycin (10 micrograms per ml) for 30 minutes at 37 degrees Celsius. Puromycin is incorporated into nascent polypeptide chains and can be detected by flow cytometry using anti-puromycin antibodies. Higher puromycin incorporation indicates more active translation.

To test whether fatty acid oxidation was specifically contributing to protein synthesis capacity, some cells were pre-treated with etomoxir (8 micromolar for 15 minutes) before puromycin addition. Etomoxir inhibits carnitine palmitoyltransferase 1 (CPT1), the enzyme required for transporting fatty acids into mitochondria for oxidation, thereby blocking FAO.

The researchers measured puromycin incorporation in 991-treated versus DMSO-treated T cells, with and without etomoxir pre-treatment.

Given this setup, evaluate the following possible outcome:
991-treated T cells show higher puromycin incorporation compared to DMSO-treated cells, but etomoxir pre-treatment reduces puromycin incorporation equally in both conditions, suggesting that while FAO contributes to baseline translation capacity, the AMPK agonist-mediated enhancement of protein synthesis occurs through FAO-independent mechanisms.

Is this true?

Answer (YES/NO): NO